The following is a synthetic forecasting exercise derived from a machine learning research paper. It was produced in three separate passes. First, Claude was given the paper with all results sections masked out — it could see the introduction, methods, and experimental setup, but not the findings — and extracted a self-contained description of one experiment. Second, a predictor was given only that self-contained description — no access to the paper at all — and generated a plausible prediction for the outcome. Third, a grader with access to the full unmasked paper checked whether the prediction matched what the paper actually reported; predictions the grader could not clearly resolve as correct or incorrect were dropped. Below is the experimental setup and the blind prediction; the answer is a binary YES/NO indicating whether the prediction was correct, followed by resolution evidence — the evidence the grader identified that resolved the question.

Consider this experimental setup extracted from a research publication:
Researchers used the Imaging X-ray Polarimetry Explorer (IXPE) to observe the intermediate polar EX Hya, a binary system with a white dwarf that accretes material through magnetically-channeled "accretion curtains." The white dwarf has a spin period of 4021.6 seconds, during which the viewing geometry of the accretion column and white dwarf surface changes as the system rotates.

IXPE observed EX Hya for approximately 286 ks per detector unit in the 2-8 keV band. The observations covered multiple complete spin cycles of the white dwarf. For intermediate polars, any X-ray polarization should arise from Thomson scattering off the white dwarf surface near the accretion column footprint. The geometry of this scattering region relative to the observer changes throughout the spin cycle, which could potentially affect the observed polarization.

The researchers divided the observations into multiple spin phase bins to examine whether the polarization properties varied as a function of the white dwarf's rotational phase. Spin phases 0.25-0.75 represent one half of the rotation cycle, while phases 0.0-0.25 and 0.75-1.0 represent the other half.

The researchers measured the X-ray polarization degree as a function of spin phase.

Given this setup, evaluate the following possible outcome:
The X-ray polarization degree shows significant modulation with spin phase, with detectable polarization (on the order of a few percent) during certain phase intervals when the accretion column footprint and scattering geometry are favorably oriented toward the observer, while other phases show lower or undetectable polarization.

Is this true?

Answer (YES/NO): NO